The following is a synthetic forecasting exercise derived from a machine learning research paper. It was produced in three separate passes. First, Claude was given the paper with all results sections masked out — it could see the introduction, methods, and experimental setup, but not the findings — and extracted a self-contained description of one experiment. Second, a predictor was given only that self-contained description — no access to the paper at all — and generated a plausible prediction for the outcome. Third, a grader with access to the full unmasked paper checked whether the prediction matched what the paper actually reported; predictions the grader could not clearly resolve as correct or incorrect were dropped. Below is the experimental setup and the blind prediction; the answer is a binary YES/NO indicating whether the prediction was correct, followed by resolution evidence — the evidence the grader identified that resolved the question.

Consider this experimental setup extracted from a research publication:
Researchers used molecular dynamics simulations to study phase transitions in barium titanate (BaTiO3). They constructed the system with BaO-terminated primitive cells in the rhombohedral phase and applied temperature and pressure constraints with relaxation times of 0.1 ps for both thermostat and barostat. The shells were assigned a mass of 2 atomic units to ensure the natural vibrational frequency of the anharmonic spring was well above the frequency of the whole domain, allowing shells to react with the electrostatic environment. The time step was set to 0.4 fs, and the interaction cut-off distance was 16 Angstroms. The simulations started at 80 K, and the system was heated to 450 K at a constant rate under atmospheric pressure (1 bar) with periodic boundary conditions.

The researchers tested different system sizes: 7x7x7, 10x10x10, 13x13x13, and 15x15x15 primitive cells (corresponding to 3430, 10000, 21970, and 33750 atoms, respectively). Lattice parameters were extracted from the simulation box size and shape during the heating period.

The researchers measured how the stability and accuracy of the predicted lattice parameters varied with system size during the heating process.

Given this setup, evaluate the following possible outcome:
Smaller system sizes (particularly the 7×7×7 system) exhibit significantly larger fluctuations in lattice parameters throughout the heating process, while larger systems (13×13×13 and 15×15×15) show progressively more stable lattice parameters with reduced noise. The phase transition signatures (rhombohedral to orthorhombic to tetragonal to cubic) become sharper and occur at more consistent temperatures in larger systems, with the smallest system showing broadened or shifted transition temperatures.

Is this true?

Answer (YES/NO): YES